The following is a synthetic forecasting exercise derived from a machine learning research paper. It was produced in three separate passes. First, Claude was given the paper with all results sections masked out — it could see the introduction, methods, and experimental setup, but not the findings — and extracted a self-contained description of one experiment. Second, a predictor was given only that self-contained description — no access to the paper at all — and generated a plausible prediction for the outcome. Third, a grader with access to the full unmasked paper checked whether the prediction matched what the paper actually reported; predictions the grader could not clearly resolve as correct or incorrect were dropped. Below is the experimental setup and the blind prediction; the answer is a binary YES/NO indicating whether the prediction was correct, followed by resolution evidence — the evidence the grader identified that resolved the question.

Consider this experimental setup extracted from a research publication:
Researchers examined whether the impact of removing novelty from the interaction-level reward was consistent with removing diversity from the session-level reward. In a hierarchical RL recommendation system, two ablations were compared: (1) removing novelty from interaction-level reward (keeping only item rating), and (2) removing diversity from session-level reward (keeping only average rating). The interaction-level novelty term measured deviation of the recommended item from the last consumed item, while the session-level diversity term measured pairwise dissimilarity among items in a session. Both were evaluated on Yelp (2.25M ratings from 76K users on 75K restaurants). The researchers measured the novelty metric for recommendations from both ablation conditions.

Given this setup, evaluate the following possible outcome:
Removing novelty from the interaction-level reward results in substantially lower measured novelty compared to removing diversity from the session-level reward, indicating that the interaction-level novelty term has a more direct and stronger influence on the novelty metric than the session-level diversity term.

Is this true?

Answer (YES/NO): NO